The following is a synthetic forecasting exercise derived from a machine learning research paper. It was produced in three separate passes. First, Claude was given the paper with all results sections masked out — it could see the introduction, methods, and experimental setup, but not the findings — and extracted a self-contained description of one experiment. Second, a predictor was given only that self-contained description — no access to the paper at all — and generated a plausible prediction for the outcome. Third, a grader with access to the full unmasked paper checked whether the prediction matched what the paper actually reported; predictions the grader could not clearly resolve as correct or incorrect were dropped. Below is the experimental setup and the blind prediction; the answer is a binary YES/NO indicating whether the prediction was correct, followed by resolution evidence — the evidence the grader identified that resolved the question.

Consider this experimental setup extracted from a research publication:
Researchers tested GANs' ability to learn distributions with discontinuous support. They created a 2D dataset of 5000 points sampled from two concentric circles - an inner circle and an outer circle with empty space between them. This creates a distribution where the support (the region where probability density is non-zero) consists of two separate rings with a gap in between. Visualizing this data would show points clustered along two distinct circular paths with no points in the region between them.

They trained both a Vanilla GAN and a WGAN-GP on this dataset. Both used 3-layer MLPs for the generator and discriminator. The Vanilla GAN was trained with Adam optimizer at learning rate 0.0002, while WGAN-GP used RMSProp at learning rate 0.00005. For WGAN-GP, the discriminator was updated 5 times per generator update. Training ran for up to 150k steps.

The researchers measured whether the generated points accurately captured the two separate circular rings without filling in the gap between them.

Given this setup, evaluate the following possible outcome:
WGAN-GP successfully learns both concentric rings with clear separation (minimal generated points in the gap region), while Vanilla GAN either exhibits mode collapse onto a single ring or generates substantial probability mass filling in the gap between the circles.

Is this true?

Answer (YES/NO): NO